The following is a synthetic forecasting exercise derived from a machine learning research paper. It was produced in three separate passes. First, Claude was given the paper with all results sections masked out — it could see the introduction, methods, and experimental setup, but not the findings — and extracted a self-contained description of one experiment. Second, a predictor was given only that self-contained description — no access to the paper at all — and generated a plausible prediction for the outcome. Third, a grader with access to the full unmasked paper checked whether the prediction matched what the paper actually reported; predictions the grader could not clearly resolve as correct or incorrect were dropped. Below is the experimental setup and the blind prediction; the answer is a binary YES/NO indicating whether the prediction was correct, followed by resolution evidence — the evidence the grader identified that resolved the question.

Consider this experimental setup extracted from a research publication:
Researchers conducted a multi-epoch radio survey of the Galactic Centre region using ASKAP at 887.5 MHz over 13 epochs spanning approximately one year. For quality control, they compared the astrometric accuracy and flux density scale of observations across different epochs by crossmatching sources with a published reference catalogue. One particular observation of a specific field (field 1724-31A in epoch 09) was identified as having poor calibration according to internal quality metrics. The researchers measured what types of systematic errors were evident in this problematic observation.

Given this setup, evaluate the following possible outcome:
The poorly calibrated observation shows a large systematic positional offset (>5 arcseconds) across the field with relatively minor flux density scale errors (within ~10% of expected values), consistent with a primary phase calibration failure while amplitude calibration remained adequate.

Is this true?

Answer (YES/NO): NO